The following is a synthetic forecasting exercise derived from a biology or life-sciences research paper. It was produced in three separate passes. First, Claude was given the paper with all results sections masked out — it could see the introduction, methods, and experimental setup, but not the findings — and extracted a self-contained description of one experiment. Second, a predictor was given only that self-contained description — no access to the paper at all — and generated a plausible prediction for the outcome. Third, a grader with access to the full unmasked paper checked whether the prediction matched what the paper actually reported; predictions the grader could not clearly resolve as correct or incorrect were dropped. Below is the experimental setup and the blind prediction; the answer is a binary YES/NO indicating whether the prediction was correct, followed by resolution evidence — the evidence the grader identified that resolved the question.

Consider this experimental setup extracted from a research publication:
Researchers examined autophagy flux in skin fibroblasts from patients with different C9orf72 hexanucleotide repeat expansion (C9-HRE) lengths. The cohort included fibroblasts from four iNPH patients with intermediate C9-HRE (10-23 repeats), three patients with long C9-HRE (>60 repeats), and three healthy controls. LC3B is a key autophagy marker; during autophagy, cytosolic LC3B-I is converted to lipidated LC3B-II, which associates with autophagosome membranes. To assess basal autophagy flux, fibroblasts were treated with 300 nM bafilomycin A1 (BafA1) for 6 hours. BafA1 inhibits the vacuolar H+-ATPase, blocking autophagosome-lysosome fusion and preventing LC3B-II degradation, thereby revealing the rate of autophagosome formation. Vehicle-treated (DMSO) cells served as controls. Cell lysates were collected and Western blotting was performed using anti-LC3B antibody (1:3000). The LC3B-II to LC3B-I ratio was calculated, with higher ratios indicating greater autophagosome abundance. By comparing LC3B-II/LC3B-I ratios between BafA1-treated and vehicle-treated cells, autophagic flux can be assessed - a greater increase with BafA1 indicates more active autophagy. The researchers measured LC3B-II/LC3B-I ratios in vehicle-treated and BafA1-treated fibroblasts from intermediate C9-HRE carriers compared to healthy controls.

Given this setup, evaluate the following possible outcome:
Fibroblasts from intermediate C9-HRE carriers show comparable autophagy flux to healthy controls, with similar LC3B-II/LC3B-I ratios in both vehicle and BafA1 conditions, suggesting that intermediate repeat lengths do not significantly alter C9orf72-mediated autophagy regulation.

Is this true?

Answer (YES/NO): YES